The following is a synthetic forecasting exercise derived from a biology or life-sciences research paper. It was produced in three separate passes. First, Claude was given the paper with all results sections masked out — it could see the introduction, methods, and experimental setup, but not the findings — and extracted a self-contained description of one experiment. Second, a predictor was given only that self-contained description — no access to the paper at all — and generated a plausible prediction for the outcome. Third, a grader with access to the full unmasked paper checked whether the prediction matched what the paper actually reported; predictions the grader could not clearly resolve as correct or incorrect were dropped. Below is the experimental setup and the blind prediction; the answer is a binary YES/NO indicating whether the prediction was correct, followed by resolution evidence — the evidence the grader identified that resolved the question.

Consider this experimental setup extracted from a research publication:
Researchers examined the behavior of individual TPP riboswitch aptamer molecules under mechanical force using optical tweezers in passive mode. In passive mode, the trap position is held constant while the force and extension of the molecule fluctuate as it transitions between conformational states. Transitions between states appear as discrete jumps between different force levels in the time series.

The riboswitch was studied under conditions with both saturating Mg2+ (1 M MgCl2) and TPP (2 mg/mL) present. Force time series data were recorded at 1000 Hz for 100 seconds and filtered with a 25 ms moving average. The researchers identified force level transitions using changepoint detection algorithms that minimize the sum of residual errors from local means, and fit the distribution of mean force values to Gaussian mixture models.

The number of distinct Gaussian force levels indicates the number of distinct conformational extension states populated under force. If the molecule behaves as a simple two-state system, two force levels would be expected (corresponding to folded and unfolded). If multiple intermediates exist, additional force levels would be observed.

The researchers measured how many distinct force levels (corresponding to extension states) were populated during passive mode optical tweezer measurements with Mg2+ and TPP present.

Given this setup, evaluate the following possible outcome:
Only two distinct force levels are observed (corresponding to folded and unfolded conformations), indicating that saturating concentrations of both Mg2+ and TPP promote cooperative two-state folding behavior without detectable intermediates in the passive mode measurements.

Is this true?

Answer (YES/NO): NO